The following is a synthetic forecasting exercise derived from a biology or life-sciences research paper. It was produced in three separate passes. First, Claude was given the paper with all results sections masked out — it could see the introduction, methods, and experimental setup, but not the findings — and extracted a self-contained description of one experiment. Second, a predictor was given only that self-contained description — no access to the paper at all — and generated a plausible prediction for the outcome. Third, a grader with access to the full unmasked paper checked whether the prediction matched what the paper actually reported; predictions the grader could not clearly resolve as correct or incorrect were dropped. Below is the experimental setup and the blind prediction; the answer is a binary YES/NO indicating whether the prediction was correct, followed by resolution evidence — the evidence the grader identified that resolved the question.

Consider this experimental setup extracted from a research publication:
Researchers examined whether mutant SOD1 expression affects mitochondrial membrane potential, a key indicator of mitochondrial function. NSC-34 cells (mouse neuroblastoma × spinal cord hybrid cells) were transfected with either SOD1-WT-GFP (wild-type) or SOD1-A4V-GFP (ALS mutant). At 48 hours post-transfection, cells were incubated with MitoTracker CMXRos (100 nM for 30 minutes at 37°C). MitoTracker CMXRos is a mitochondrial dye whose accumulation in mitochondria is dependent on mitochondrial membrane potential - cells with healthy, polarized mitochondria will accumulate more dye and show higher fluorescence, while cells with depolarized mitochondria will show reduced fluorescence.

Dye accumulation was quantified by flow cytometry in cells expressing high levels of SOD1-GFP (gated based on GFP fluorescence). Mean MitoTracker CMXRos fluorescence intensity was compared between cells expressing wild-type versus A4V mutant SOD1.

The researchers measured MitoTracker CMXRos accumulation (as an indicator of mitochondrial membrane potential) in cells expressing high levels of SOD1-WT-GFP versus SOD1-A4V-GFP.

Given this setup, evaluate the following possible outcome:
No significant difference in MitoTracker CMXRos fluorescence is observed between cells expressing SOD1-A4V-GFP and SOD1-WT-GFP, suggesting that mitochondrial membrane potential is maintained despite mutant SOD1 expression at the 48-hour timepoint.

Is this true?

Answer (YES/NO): NO